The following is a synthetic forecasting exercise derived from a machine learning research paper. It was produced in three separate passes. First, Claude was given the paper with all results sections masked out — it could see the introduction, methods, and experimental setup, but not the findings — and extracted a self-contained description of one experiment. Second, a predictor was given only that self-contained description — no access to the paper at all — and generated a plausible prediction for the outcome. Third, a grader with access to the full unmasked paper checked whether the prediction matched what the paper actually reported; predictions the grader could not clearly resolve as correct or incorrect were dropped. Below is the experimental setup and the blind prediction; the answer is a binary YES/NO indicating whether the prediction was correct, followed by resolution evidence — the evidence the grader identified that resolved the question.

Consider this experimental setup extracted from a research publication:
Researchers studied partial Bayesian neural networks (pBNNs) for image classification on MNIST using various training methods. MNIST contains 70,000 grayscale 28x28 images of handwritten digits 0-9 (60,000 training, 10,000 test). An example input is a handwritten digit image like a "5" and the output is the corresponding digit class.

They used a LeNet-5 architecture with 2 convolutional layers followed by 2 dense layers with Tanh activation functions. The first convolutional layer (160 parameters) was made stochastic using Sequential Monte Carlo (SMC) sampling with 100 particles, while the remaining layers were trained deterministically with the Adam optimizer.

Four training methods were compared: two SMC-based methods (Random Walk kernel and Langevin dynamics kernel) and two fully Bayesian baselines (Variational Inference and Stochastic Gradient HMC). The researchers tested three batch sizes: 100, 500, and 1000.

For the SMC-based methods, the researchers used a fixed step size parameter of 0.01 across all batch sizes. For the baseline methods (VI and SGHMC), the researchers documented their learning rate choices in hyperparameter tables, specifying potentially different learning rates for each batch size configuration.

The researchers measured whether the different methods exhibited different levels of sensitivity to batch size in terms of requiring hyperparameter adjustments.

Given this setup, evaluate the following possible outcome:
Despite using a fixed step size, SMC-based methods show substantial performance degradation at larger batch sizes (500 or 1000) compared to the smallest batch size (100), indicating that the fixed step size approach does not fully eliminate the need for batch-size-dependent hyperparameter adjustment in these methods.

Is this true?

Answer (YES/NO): NO